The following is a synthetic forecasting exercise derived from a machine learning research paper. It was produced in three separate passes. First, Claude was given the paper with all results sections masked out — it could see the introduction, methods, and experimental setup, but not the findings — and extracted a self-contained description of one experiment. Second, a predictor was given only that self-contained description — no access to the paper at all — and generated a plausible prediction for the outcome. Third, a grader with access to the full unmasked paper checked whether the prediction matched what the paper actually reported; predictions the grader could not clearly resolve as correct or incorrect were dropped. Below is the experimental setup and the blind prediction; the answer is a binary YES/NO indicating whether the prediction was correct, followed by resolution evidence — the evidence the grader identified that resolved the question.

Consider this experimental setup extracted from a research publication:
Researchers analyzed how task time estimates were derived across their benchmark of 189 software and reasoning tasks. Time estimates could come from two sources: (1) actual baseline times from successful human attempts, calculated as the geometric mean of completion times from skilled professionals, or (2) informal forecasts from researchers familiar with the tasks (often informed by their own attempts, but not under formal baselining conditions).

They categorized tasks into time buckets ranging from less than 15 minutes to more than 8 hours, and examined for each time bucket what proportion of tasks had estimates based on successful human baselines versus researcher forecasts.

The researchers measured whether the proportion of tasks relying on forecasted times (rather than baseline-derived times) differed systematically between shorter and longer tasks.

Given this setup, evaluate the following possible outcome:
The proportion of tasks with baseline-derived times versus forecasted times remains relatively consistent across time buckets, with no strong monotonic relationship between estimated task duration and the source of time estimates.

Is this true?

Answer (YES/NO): NO